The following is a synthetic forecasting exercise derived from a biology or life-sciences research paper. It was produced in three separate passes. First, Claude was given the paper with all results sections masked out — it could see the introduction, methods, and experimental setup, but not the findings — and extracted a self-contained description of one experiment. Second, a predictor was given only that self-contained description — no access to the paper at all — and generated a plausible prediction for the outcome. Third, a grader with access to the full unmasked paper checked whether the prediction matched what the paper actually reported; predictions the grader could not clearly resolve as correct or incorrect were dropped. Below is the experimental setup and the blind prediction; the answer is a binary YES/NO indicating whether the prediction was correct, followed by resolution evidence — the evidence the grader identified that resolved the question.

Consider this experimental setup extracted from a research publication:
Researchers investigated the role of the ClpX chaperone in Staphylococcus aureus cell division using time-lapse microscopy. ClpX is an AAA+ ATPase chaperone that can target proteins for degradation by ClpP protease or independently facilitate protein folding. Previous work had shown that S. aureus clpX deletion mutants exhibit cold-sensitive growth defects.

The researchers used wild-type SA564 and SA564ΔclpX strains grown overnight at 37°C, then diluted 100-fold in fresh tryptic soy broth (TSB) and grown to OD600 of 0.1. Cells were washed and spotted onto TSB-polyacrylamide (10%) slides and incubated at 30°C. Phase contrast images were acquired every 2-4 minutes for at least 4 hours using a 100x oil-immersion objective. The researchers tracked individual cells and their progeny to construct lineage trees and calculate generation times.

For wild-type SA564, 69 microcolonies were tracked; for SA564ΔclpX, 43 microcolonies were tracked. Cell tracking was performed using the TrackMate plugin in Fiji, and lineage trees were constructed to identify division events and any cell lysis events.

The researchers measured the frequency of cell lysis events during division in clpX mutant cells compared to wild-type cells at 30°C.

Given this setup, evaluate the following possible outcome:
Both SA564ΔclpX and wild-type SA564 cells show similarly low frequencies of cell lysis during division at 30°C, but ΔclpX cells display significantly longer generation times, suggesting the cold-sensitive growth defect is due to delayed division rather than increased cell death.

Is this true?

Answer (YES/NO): NO